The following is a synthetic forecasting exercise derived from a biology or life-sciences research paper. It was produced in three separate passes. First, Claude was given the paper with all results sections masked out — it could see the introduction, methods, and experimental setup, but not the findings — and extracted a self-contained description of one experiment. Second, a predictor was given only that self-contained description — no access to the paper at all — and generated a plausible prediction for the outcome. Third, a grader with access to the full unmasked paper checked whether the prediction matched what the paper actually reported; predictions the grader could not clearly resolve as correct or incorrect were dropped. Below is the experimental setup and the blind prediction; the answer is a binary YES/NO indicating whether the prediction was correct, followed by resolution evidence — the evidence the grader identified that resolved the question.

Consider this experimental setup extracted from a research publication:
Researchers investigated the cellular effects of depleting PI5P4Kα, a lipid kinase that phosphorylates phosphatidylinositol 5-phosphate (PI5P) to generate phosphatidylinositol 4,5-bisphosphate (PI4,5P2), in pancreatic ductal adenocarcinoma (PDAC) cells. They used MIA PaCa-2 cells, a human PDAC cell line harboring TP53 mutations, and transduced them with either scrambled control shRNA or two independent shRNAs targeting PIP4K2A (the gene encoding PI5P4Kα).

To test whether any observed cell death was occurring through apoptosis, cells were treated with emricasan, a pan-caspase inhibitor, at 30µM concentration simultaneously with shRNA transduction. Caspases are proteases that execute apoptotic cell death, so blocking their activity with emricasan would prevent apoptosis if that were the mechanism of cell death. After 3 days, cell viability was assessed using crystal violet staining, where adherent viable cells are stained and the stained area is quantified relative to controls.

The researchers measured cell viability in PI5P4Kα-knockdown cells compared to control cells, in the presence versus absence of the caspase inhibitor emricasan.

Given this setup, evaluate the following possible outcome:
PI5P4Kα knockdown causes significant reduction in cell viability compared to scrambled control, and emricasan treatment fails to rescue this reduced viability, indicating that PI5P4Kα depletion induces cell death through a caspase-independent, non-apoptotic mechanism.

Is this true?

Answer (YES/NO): NO